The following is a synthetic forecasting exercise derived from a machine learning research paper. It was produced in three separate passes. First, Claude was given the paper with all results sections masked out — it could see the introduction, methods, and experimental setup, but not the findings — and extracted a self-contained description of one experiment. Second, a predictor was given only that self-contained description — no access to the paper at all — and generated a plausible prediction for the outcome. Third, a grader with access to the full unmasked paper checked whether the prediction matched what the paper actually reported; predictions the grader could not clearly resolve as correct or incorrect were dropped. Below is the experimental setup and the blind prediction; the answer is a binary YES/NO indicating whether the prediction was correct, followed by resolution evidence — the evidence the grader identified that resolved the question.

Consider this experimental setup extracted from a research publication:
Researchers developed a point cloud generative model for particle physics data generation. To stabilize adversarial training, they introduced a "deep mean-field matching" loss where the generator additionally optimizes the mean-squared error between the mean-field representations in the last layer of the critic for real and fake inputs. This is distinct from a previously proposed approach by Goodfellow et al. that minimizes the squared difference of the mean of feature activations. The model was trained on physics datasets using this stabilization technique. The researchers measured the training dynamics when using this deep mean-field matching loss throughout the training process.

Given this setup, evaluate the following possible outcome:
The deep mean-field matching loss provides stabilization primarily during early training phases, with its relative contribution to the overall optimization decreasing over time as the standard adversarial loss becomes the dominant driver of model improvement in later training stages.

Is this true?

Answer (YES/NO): NO